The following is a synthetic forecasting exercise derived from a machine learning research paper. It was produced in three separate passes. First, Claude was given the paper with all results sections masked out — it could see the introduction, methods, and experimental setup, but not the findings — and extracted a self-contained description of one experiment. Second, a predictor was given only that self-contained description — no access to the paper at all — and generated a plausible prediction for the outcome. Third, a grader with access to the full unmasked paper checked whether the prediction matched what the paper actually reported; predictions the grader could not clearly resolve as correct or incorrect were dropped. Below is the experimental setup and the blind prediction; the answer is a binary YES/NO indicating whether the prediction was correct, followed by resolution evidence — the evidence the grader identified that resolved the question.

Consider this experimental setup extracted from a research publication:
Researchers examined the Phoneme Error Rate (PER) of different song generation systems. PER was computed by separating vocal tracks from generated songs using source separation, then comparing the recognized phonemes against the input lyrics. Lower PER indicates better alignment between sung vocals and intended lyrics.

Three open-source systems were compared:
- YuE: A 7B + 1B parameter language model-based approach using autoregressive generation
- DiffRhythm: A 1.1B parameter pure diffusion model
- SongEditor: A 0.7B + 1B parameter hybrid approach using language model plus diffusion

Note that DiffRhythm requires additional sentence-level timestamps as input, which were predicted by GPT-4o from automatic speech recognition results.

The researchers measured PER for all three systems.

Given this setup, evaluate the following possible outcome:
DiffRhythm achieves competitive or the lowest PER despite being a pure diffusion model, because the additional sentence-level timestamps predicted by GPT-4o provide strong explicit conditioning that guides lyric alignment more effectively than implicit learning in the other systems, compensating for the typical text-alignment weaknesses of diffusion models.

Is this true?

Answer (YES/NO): YES